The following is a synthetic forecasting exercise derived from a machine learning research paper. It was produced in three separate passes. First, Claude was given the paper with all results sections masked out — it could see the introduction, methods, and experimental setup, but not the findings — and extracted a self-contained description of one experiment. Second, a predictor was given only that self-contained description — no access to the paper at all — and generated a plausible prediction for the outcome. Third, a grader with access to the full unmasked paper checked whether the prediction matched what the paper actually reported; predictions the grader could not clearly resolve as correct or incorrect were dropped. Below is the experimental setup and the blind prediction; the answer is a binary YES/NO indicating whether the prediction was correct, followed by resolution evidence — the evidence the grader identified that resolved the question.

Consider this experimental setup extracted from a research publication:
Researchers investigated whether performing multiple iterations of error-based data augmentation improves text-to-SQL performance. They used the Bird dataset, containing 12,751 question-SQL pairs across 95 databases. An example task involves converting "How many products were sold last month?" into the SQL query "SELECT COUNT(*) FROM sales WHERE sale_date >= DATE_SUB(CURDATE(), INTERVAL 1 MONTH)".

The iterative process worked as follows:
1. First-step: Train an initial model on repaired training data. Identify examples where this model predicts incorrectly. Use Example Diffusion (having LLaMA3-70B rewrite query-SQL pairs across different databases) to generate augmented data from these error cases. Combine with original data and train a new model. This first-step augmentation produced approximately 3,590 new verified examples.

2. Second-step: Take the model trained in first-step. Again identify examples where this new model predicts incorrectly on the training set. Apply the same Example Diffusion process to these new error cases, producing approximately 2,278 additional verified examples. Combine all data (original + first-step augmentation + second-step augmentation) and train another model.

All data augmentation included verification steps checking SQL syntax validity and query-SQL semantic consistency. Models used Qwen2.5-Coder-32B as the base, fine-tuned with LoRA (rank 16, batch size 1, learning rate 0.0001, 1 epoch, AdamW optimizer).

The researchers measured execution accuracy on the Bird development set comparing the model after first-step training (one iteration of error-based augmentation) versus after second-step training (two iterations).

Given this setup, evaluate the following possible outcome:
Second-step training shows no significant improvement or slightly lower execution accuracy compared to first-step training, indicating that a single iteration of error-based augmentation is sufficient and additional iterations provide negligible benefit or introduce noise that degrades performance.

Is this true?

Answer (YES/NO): YES